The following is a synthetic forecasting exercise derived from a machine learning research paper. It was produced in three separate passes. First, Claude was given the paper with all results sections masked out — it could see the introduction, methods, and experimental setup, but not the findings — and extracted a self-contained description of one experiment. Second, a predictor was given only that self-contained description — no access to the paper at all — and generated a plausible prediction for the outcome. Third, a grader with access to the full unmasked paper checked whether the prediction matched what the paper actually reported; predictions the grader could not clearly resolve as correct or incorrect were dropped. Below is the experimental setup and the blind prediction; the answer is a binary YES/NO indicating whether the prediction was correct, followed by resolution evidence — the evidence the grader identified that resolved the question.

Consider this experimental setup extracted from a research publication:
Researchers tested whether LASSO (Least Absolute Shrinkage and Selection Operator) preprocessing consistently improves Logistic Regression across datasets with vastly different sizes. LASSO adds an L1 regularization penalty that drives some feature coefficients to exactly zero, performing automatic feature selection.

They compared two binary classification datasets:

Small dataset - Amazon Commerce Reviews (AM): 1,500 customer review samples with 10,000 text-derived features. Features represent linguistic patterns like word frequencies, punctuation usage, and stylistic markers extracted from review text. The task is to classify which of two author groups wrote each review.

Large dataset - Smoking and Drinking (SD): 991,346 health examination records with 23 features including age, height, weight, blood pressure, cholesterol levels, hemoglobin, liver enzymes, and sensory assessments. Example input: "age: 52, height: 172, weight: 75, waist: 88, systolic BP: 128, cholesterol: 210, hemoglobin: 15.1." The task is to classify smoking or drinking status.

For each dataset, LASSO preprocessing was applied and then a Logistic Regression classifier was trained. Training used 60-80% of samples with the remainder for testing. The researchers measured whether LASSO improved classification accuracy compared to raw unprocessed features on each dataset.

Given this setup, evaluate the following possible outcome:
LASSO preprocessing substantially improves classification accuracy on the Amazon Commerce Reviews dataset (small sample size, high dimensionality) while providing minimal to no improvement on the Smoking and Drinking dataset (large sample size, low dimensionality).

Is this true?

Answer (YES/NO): NO